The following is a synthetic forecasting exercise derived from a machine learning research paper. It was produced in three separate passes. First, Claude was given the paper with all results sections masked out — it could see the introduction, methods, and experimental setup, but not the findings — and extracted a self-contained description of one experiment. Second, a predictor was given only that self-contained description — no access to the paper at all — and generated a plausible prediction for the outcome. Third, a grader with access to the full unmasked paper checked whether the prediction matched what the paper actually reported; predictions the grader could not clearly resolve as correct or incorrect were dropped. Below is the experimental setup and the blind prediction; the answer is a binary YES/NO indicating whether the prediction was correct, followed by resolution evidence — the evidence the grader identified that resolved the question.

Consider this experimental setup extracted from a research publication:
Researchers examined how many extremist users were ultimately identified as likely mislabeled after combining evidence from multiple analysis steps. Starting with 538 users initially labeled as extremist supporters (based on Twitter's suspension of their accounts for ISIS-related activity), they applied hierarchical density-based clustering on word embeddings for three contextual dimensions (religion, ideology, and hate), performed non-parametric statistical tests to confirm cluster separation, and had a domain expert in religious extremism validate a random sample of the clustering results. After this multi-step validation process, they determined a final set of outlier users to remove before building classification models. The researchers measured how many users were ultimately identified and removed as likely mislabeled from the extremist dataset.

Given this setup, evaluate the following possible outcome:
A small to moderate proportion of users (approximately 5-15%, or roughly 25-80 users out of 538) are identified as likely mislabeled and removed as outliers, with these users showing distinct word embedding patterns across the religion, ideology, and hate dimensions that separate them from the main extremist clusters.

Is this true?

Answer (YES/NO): YES